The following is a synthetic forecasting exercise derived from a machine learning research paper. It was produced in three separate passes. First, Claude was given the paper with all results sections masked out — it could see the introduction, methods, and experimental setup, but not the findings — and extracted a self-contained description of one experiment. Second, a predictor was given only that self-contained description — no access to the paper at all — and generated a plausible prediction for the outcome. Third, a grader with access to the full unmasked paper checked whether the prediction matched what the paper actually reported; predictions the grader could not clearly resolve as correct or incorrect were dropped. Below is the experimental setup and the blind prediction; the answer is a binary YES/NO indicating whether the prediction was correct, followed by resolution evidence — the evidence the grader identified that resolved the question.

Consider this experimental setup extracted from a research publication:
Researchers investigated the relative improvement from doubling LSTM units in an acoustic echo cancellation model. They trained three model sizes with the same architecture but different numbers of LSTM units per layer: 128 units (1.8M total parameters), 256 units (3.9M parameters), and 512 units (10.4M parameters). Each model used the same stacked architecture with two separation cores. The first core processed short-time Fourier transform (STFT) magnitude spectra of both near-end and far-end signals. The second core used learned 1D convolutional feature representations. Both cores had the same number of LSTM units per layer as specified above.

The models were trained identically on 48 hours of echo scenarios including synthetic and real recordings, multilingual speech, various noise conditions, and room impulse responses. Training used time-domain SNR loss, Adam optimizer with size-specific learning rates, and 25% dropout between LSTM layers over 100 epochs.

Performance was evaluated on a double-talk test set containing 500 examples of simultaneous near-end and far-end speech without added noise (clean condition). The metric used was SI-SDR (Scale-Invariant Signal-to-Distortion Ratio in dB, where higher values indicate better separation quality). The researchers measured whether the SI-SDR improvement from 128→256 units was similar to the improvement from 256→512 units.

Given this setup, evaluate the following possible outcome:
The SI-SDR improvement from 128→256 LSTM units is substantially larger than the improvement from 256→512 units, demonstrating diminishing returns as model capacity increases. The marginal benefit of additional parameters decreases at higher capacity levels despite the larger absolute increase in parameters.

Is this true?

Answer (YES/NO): YES